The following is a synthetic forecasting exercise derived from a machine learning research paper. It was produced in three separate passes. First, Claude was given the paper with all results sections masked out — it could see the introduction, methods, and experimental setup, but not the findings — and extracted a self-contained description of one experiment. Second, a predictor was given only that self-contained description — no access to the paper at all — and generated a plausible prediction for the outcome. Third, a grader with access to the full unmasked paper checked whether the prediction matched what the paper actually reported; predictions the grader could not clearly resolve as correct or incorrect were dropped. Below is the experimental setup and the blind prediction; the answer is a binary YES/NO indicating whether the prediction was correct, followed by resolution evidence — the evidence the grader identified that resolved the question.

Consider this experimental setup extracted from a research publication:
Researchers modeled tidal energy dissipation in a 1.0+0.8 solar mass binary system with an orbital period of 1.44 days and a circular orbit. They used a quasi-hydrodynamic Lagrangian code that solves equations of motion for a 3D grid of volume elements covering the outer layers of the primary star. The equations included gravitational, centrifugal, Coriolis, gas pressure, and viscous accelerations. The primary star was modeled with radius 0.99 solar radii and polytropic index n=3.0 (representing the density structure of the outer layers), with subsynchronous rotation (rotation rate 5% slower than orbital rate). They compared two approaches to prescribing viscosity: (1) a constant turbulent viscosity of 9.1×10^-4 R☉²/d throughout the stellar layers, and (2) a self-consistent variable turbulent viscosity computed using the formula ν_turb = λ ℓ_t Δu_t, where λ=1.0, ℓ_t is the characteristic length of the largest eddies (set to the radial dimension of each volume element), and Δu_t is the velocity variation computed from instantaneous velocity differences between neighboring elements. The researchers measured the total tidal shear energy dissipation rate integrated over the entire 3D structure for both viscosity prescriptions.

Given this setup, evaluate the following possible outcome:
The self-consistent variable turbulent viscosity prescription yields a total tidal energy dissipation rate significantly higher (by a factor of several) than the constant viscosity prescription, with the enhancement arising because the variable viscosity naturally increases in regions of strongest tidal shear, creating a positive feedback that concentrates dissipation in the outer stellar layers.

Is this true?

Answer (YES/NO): NO